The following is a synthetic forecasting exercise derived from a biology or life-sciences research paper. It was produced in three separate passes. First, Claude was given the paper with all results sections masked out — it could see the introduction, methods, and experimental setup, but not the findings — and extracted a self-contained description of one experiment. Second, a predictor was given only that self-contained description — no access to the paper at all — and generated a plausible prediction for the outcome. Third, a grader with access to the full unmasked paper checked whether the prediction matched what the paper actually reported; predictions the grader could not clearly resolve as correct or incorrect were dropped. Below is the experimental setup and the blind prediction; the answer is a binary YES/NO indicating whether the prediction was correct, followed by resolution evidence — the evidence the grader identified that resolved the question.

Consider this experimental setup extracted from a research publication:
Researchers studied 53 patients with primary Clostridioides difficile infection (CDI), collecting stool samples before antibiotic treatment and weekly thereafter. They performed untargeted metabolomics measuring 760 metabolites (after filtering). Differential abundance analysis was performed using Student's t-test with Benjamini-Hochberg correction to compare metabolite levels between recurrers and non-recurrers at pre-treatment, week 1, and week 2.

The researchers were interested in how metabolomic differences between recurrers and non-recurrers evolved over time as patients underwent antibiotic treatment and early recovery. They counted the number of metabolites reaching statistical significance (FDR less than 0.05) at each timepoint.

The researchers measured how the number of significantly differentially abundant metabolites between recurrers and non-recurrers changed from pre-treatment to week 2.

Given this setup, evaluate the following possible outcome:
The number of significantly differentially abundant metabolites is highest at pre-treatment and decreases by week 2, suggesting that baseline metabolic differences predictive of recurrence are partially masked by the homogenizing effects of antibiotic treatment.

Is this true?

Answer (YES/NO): NO